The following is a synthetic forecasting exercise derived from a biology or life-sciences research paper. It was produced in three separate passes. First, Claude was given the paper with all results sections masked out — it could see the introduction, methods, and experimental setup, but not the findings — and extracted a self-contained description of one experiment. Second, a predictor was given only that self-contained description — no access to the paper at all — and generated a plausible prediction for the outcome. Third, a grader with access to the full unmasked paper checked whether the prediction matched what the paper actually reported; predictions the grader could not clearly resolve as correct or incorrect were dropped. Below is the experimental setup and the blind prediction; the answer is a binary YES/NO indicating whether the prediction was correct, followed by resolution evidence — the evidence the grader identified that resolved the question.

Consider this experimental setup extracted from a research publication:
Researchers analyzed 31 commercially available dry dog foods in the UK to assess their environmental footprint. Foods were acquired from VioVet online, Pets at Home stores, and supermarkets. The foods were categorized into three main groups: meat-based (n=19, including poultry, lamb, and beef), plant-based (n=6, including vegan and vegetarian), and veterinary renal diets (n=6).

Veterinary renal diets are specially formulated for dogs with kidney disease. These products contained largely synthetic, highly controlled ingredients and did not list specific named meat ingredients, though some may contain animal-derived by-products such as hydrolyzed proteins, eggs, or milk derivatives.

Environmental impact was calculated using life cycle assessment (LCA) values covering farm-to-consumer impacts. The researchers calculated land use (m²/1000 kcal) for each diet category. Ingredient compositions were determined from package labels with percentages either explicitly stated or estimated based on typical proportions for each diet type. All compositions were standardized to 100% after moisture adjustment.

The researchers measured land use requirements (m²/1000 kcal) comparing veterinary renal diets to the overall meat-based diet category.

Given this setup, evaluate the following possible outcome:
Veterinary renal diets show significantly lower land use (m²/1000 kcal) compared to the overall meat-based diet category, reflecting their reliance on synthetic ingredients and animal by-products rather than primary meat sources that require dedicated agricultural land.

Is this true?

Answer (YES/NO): NO